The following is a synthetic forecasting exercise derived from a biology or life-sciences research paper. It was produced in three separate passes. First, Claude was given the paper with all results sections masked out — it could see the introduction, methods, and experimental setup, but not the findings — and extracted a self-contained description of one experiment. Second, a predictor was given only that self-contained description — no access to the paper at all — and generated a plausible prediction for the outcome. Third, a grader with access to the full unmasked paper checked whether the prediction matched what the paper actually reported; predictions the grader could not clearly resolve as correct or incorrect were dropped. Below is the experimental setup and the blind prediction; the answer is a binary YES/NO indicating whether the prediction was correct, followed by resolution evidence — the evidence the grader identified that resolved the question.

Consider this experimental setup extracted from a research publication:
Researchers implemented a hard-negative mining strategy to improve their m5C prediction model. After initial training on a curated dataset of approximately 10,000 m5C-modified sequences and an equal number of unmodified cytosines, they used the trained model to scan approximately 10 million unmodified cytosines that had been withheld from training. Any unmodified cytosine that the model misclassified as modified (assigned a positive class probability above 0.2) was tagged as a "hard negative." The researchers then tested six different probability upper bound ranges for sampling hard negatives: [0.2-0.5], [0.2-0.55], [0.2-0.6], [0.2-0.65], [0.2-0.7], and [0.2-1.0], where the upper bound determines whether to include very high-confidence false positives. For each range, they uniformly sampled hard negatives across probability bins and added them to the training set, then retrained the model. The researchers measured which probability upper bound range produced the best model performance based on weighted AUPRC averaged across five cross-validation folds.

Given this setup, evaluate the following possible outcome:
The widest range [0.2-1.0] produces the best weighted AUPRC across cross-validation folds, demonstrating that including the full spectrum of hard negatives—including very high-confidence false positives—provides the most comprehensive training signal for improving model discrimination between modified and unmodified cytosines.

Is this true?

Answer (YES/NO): YES